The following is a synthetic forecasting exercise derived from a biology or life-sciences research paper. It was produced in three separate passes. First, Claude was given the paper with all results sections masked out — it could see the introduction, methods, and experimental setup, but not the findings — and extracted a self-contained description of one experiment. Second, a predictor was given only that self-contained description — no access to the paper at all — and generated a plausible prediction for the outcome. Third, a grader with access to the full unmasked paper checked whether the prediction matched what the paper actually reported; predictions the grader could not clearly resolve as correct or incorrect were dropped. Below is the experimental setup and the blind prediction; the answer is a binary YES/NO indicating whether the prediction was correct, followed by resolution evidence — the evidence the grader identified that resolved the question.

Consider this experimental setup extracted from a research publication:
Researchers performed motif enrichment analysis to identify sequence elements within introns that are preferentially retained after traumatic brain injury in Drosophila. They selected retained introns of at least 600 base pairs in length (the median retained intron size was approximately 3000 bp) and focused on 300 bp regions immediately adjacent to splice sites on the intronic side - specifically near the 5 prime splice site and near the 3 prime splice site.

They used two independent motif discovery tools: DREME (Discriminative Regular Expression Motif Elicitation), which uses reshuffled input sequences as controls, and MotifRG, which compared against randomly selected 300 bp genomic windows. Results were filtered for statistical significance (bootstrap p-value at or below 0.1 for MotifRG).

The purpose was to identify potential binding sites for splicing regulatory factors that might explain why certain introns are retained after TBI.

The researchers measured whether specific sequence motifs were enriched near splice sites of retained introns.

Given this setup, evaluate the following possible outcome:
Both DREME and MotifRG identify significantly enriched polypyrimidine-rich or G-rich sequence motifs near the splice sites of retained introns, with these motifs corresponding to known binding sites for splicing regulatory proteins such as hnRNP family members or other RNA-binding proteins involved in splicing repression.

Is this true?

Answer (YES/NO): NO